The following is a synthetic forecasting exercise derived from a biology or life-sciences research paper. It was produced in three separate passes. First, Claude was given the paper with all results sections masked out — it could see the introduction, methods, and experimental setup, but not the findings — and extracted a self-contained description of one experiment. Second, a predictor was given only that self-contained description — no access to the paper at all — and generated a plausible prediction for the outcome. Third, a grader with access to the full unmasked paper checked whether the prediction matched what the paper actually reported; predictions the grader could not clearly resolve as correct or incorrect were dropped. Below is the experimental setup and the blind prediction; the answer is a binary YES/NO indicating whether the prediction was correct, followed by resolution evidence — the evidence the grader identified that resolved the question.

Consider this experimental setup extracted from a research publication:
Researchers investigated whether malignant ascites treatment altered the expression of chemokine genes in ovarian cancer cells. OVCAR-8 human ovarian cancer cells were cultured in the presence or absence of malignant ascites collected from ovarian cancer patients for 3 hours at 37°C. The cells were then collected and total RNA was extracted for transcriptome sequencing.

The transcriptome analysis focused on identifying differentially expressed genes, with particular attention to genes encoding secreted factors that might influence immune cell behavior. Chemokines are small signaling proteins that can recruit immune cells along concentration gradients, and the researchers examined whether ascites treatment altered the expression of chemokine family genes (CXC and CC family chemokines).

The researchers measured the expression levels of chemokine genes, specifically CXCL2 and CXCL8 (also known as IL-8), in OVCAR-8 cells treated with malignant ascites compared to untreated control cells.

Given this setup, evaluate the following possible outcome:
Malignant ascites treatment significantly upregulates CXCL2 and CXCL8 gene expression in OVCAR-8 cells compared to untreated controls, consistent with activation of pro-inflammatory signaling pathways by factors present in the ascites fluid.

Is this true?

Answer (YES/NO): YES